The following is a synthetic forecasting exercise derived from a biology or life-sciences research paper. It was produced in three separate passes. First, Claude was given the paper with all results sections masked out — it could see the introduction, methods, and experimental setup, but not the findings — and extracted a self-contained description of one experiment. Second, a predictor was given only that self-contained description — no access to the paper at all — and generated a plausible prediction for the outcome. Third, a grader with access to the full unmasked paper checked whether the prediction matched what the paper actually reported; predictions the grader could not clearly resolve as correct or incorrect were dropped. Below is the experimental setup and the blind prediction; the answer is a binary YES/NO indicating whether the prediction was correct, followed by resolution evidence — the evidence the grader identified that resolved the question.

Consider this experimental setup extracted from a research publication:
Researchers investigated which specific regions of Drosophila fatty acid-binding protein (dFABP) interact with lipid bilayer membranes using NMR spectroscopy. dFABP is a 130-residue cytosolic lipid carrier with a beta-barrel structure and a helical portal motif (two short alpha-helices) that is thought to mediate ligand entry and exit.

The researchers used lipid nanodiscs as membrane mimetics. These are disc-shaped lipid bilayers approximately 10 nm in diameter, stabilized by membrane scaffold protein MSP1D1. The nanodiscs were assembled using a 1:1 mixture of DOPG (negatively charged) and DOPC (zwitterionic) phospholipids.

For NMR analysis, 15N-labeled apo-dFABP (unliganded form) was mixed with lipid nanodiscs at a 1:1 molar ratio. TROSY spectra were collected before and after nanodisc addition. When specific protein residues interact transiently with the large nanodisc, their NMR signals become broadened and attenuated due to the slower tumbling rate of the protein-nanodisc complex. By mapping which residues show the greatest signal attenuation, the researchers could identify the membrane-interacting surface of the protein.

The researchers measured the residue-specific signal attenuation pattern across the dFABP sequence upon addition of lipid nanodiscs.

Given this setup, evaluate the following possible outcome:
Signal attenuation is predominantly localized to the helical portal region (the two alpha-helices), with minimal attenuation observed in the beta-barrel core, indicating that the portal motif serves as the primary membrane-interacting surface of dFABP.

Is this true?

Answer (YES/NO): NO